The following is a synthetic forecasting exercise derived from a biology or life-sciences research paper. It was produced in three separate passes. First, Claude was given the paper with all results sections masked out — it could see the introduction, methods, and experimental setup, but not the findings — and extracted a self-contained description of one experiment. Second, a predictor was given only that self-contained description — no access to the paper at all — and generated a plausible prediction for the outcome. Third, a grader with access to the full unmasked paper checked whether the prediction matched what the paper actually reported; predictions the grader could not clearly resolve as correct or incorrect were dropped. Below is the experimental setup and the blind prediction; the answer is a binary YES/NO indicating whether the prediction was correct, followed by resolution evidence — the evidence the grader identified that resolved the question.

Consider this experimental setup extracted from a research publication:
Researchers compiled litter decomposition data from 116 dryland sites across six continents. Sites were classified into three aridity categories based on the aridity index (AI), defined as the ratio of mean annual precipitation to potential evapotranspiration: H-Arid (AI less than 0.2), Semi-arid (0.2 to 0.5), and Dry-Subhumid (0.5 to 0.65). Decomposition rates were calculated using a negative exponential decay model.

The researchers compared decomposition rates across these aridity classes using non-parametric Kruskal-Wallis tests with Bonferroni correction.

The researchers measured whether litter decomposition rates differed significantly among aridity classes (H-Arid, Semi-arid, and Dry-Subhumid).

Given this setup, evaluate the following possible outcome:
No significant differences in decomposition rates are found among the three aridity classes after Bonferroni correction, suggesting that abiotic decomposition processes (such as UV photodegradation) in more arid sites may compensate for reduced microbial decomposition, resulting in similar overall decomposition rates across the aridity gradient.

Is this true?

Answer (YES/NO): NO